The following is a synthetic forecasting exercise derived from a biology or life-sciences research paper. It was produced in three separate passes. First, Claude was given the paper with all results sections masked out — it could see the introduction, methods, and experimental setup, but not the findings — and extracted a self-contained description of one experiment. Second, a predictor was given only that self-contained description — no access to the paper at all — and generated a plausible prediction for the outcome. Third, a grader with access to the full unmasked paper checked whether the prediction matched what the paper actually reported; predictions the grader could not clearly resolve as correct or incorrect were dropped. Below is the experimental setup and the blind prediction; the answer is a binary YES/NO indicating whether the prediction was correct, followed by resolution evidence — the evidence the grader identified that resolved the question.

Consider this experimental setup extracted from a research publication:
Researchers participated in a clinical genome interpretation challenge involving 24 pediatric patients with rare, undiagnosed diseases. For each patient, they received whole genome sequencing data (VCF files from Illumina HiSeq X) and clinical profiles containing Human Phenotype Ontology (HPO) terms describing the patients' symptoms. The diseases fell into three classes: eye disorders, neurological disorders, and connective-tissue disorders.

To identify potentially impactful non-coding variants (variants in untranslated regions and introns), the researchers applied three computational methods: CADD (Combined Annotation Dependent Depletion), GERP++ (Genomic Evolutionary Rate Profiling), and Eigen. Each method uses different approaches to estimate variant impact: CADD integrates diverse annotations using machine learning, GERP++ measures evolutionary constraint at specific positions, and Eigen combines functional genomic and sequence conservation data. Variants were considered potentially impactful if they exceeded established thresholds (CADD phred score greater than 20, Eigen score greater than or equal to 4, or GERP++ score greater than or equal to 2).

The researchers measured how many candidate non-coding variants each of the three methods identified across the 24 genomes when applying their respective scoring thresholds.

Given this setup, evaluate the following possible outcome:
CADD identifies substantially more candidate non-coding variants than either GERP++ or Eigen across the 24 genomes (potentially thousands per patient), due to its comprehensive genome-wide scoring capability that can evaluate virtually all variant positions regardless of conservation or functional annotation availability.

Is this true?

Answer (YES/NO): NO